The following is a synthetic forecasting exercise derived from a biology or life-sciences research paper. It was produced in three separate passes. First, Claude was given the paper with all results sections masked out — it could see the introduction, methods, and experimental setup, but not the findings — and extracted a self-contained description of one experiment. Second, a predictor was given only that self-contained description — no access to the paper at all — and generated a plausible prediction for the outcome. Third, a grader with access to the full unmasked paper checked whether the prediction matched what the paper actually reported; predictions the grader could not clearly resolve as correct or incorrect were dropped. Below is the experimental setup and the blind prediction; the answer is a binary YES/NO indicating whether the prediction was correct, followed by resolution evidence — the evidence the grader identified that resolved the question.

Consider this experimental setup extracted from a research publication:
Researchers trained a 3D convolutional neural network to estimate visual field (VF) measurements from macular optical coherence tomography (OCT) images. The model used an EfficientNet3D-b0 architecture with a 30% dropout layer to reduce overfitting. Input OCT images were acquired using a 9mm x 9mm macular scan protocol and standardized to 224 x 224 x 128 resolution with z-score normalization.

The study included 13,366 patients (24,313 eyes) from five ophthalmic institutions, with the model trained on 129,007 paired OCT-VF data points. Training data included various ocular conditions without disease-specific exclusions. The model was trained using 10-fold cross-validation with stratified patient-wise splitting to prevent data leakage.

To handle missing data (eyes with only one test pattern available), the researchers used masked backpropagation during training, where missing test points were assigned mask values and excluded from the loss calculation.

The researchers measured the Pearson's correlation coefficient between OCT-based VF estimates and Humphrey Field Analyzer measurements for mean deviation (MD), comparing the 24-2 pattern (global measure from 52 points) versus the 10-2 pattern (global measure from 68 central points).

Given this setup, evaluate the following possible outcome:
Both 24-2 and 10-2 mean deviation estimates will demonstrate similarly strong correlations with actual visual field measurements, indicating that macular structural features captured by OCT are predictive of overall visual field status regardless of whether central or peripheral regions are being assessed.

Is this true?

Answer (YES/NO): YES